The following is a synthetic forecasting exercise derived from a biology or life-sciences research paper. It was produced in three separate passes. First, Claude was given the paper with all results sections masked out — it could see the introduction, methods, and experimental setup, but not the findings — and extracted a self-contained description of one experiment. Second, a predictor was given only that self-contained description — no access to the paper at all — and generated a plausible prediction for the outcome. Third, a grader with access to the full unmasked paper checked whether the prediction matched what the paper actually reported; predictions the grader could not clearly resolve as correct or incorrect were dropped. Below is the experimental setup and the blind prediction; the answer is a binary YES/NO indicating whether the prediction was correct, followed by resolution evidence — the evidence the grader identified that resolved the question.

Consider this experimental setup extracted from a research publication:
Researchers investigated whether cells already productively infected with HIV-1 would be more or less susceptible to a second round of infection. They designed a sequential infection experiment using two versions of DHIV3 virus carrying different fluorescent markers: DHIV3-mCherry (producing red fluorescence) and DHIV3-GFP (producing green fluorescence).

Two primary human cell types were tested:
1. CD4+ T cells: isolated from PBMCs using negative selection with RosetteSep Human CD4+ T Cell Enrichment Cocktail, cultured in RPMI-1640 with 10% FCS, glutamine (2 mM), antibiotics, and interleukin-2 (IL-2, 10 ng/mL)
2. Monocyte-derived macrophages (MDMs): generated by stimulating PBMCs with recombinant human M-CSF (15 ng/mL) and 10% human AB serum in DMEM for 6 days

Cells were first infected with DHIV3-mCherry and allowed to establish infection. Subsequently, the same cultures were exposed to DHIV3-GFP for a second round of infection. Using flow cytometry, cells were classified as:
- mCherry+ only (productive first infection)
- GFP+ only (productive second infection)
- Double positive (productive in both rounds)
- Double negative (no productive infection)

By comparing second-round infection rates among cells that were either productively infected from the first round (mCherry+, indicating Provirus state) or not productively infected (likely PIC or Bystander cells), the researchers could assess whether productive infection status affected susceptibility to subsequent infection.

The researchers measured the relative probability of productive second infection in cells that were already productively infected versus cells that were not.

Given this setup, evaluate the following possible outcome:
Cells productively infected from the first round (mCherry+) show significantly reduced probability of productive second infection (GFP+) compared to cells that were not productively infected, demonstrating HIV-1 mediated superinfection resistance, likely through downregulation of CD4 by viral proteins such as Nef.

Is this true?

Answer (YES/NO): NO